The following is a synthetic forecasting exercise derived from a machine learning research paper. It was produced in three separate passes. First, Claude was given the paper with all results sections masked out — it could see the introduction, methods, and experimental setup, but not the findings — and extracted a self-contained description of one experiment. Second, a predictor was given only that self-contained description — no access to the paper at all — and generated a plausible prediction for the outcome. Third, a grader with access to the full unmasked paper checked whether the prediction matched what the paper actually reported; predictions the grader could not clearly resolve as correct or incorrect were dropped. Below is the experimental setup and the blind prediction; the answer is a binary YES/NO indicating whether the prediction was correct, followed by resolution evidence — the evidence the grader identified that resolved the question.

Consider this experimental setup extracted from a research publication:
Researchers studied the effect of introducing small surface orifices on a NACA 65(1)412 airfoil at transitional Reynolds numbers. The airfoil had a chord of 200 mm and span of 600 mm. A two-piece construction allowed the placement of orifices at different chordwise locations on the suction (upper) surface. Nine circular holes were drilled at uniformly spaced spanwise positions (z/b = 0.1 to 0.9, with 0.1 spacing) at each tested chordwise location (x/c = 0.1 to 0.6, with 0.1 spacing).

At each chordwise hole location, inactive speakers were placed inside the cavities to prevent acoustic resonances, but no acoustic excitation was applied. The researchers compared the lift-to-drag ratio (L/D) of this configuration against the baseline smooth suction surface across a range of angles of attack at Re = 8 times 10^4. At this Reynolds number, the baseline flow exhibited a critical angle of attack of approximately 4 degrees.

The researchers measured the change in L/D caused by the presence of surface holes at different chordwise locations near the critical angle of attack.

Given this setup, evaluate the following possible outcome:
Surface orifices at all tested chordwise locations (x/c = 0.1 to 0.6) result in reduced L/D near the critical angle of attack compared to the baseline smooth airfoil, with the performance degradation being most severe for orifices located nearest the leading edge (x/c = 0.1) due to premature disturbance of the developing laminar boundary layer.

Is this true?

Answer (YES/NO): NO